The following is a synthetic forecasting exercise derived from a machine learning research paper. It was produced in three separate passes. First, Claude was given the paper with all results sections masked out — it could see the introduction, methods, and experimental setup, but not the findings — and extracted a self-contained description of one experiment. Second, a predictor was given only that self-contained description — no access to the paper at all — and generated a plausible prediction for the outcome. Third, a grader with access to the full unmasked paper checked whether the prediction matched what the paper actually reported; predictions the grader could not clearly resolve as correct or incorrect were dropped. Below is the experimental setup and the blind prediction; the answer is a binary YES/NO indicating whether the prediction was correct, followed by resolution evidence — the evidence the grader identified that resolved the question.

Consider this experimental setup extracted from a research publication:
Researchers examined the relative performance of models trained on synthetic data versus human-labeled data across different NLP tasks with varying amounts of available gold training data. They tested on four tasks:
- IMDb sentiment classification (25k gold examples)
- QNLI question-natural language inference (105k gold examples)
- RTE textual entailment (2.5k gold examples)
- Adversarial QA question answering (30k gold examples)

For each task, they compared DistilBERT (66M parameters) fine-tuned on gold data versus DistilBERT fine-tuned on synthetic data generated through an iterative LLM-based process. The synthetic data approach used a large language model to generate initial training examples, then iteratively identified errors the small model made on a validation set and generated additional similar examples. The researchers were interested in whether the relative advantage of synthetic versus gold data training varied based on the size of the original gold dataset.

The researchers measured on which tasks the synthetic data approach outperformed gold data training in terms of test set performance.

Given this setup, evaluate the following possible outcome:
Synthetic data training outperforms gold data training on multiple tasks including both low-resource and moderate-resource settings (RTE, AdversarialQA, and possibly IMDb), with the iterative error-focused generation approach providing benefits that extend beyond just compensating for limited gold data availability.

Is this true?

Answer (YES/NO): NO